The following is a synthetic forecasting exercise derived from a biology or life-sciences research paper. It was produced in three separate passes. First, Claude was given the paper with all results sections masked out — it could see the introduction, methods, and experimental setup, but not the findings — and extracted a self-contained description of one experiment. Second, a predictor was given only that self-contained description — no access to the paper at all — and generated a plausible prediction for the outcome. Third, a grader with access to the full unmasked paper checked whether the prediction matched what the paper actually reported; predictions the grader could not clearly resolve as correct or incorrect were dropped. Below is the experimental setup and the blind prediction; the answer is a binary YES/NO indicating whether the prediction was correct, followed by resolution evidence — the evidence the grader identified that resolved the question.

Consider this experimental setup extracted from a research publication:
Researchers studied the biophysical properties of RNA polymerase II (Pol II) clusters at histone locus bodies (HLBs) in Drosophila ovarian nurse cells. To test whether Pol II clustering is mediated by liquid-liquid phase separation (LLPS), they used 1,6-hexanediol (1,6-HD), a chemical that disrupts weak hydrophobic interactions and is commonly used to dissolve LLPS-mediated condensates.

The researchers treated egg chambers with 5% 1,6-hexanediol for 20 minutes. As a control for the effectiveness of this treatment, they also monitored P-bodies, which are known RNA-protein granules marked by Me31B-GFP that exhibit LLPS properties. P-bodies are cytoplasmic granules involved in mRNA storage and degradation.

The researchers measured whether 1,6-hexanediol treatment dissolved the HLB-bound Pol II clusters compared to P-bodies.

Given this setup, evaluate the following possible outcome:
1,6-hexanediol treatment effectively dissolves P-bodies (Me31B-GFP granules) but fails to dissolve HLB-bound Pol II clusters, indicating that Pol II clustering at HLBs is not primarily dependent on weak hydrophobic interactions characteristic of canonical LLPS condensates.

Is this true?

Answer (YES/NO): YES